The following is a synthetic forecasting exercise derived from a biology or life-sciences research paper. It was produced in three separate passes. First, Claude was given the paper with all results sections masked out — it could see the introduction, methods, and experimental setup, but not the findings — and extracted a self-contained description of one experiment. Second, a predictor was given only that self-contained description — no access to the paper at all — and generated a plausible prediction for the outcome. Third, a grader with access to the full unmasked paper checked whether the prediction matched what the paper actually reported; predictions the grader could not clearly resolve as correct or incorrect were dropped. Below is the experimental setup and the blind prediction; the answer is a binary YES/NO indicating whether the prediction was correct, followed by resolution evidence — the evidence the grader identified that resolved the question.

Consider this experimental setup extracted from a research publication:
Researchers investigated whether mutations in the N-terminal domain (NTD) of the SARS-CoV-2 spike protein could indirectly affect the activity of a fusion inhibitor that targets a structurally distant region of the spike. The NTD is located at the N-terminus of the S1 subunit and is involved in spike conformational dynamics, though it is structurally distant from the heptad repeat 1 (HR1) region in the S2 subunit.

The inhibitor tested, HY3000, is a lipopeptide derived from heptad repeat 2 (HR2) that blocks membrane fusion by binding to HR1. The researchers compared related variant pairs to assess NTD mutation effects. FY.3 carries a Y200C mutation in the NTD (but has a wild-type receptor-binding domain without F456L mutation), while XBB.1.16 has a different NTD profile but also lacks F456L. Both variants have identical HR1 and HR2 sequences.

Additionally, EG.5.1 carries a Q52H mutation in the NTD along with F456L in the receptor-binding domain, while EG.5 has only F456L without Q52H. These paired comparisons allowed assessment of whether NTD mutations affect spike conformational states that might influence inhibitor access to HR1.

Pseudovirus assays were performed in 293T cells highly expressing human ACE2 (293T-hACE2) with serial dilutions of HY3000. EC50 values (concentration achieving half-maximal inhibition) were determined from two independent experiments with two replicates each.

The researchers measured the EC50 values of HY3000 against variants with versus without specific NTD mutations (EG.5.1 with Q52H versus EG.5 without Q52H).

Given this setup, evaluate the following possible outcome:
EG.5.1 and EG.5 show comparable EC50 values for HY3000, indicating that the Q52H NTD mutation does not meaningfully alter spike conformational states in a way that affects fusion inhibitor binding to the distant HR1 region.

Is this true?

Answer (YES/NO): YES